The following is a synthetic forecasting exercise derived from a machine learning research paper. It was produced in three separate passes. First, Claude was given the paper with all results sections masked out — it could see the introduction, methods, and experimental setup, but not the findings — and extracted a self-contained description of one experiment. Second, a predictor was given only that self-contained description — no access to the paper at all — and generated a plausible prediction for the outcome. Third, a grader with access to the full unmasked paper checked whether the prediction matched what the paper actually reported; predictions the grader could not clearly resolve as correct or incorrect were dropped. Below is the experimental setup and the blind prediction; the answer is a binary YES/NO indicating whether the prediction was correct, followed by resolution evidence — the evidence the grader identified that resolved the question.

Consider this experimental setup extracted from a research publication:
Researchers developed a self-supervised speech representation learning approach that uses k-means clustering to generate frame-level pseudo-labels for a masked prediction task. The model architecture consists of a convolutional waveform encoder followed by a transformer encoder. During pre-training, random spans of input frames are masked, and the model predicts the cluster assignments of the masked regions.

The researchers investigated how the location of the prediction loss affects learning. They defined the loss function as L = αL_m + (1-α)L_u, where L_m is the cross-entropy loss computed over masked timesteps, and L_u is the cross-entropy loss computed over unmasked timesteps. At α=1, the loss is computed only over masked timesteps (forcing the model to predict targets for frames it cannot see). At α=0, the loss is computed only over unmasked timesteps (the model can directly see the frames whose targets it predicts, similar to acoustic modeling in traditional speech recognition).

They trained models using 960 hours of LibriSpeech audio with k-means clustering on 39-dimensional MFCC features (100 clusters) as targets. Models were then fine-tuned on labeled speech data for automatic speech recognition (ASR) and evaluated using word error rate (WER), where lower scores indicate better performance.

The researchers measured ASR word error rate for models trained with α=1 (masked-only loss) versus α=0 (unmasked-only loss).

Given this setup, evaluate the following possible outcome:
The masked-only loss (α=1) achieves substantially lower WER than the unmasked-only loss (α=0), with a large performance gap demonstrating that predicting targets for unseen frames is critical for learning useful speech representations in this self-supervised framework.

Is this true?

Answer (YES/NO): YES